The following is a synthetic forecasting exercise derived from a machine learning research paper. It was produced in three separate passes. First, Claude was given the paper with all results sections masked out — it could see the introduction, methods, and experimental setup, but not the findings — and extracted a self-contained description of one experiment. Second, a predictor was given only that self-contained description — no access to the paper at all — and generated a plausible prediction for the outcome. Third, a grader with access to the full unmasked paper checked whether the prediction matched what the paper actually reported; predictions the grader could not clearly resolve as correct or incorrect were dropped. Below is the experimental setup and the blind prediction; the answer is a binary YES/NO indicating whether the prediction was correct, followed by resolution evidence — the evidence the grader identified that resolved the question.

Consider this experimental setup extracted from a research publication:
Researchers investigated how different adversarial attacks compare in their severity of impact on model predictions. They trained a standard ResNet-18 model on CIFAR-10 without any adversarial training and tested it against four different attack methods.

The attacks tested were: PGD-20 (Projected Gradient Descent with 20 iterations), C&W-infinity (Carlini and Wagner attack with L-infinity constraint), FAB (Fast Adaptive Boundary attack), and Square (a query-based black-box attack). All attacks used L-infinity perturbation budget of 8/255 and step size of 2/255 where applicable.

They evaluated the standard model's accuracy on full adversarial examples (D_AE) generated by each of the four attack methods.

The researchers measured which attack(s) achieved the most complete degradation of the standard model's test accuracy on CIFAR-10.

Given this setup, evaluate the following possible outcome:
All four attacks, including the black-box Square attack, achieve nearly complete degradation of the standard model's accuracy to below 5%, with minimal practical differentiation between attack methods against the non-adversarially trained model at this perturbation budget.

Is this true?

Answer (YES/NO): YES